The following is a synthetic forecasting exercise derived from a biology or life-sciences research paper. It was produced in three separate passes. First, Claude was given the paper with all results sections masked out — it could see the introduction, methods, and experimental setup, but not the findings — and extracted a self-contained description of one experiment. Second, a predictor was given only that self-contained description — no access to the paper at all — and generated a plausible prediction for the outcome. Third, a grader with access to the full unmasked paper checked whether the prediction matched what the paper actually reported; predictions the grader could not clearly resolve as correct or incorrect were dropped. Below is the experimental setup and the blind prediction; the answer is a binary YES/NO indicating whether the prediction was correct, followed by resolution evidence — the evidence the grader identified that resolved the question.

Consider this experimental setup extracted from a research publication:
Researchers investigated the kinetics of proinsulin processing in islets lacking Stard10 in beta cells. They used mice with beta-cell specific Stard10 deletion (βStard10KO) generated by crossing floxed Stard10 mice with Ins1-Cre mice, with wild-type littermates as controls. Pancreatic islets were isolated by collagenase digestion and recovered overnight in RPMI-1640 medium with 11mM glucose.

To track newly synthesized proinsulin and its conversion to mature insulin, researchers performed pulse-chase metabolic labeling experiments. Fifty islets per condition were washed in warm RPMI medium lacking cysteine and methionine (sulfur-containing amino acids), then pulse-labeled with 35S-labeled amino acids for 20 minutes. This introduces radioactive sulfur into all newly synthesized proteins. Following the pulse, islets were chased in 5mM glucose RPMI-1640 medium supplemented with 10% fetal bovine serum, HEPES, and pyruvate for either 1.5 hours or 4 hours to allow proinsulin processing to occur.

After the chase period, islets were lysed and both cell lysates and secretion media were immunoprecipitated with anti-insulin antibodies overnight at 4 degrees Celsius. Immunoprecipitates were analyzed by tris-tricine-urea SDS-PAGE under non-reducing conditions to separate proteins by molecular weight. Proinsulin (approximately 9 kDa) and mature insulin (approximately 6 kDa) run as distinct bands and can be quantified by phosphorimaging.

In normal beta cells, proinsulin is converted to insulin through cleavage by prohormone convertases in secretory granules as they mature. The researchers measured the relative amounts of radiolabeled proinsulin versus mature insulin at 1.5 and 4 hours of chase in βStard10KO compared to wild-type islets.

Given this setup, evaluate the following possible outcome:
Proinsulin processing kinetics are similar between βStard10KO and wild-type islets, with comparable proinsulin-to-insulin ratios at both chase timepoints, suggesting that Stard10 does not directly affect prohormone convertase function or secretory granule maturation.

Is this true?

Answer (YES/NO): NO